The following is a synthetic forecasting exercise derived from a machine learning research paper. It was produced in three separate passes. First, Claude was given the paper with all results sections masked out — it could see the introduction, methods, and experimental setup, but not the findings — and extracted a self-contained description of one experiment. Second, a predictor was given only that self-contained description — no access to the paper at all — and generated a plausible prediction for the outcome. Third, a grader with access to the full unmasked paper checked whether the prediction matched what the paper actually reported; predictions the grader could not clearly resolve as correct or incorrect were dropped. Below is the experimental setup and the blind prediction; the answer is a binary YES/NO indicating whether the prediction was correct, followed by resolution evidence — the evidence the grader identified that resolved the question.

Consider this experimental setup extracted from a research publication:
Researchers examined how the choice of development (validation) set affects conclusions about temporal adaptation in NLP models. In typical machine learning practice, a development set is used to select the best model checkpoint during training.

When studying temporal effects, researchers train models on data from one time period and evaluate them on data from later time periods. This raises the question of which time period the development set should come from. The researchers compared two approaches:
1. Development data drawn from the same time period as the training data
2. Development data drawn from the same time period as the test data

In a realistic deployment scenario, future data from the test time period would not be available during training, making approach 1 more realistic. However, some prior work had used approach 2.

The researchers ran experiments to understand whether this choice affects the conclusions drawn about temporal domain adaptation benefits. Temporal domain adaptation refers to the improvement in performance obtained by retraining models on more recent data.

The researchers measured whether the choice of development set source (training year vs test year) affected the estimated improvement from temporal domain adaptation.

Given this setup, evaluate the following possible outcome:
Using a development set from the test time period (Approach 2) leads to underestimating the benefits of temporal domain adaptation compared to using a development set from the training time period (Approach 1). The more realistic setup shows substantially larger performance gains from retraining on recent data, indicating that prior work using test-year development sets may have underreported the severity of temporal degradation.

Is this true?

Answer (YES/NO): NO